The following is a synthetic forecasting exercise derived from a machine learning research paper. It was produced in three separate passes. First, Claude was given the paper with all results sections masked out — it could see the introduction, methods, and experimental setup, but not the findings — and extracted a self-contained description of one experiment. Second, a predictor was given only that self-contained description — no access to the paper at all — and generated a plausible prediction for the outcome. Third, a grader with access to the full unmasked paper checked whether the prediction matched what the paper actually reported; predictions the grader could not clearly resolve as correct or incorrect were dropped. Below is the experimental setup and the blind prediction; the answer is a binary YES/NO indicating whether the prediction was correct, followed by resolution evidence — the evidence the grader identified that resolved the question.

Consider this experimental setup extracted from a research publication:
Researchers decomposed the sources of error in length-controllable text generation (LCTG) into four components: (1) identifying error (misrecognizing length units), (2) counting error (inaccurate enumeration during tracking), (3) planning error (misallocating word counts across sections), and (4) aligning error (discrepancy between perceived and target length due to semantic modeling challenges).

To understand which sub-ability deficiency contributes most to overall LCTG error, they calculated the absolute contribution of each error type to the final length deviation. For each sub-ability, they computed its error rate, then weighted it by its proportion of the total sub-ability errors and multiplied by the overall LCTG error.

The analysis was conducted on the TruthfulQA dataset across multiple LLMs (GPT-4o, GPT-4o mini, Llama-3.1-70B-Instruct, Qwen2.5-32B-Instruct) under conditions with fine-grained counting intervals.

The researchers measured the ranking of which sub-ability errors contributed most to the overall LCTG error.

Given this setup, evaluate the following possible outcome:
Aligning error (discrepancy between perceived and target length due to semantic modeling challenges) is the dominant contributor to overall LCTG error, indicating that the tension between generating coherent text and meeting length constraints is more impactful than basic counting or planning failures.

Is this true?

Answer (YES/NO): NO